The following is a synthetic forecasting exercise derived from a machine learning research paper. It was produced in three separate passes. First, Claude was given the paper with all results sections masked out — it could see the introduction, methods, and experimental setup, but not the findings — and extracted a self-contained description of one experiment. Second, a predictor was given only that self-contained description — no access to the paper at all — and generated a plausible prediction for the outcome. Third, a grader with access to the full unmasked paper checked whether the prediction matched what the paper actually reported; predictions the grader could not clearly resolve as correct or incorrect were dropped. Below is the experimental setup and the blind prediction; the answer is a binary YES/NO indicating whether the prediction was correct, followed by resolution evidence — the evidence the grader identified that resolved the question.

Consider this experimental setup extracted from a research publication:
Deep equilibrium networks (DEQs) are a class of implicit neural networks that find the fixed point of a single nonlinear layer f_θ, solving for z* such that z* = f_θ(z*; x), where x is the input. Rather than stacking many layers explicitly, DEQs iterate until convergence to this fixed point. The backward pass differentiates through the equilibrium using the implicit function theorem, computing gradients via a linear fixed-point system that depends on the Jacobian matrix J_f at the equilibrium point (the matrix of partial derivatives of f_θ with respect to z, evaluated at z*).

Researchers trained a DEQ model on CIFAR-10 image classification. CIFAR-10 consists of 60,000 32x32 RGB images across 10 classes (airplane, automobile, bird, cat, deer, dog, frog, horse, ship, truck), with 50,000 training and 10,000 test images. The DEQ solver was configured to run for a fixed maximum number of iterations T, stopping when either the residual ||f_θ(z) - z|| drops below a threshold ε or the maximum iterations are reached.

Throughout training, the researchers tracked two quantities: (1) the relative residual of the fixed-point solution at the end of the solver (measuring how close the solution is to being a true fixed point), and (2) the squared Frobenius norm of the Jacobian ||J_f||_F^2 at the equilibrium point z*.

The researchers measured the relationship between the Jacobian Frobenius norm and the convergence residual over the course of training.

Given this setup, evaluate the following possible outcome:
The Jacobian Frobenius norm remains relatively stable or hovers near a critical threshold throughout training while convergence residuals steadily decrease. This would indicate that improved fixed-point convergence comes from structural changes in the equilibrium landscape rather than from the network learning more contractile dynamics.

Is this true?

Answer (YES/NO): NO